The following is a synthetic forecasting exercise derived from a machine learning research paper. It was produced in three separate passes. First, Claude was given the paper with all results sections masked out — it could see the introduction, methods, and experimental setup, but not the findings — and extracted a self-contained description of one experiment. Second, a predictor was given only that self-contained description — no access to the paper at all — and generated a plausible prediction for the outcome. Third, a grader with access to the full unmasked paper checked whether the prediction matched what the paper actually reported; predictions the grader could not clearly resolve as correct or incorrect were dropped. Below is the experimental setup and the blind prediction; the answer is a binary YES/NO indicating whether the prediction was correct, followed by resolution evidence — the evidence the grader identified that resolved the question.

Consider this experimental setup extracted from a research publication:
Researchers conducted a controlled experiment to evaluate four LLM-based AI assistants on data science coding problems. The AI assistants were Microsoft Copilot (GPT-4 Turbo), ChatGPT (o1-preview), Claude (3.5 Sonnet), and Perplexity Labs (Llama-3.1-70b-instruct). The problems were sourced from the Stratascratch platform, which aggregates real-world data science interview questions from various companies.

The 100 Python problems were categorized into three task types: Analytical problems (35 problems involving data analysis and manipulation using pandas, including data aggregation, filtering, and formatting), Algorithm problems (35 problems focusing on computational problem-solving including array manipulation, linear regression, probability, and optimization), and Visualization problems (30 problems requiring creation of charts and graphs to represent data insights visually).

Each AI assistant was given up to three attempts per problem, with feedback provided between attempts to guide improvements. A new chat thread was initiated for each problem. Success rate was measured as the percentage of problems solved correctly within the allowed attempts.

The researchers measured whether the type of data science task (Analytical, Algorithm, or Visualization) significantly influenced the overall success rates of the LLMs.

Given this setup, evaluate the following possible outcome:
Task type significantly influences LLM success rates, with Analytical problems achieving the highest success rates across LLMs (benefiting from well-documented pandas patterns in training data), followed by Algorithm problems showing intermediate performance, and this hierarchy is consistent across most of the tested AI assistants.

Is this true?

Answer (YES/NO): NO